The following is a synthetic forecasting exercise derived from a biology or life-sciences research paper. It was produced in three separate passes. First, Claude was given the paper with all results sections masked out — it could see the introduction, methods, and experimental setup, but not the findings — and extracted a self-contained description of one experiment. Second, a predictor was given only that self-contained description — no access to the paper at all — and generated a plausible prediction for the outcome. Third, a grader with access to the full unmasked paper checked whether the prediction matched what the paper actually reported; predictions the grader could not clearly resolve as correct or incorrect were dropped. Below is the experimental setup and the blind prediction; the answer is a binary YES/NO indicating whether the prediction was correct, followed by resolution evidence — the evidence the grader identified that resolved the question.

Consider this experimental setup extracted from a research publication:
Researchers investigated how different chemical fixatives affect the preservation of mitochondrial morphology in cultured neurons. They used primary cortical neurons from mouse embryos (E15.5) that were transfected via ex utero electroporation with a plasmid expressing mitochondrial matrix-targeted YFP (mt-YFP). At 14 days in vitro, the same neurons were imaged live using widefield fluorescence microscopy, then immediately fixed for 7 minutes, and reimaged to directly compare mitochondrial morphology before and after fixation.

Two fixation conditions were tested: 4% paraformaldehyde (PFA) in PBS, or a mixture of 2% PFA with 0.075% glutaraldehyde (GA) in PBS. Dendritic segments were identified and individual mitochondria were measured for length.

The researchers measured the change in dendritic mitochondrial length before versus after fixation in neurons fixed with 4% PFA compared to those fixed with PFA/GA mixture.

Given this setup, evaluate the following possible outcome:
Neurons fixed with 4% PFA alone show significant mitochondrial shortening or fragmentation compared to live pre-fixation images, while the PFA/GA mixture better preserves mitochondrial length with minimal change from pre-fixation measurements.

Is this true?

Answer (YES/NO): YES